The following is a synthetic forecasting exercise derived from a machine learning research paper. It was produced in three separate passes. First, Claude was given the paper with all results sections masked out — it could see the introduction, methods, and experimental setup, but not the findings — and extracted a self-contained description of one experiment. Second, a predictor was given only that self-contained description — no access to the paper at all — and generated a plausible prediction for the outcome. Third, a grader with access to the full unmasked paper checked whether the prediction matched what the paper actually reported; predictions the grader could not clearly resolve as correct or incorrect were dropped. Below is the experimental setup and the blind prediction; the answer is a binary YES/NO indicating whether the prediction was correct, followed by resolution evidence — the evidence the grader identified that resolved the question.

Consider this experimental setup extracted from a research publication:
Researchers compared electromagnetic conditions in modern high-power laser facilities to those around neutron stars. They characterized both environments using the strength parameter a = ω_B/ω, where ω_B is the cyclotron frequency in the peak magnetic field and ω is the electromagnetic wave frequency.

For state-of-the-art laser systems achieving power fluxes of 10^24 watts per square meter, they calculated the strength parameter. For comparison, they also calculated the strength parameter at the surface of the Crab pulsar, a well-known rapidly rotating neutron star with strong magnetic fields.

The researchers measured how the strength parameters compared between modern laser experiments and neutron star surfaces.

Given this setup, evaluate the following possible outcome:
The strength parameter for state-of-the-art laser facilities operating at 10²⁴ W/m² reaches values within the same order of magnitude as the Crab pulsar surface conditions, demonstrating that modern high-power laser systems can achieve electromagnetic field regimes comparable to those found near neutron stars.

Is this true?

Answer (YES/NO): NO